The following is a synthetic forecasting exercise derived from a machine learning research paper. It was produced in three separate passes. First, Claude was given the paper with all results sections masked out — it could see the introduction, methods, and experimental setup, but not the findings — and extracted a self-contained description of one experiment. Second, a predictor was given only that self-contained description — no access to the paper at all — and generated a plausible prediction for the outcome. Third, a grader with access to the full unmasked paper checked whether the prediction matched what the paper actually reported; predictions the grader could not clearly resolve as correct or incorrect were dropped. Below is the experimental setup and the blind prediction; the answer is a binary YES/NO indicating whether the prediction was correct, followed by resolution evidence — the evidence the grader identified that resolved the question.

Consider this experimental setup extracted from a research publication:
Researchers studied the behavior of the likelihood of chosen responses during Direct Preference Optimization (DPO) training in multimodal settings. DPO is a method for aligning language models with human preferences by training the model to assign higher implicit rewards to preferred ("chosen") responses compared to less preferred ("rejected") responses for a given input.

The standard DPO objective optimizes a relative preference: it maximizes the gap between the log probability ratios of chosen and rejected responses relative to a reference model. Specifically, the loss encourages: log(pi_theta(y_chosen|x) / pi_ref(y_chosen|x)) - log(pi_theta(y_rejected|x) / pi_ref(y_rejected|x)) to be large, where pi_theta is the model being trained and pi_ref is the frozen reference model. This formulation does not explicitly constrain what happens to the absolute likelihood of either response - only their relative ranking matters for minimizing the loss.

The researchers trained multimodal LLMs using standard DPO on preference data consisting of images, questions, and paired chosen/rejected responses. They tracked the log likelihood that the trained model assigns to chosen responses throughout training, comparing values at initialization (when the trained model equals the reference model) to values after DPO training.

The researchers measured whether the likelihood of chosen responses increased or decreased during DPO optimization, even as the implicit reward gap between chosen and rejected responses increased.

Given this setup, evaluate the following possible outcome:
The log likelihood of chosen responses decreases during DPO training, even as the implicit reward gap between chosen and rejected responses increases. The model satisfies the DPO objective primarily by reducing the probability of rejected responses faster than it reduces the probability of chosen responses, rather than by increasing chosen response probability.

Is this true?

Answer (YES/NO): YES